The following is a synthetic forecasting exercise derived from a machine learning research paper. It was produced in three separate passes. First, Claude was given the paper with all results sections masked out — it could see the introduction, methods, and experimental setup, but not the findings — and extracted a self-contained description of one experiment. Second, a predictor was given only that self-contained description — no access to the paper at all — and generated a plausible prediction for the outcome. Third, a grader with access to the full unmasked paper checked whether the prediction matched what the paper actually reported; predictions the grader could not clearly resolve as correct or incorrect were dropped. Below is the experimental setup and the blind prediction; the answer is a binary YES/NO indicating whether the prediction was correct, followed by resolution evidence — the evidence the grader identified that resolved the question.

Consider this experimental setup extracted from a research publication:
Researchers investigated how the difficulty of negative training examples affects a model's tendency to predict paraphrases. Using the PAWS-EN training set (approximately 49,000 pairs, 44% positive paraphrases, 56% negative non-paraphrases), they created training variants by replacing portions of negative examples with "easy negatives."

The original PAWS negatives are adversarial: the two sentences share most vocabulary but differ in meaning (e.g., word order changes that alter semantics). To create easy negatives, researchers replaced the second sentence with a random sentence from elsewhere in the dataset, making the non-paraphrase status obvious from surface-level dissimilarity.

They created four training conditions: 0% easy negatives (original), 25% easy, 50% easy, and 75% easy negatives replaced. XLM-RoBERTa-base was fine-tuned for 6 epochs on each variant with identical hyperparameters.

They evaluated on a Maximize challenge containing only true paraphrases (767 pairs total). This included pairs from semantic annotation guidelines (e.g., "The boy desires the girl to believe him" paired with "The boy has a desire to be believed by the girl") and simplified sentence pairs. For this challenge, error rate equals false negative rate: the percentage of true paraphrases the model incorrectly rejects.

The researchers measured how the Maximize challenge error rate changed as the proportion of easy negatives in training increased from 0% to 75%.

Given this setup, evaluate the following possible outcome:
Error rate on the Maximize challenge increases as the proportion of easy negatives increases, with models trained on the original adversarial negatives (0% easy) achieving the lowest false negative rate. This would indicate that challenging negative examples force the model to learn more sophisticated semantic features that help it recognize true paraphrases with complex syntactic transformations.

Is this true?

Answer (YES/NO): NO